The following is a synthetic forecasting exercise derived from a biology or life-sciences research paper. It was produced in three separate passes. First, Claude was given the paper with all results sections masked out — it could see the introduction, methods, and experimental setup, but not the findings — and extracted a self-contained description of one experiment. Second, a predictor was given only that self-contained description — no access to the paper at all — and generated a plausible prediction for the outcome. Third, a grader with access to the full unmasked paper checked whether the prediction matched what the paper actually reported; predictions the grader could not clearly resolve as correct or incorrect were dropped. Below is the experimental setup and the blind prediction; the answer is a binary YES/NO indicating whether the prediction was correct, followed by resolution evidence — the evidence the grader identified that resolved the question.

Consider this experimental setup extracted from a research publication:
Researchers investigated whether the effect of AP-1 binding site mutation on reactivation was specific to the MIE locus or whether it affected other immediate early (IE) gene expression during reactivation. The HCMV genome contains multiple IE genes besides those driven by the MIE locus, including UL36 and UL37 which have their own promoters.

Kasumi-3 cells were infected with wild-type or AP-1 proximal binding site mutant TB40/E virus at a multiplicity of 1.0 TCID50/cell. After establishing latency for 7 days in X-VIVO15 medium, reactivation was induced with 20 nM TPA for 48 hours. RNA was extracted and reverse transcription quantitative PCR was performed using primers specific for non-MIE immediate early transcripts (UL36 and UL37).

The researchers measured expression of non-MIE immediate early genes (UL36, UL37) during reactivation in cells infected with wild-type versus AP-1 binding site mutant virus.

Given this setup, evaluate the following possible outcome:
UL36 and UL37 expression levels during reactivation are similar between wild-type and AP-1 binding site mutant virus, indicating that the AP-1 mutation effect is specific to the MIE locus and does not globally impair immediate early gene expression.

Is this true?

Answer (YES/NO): YES